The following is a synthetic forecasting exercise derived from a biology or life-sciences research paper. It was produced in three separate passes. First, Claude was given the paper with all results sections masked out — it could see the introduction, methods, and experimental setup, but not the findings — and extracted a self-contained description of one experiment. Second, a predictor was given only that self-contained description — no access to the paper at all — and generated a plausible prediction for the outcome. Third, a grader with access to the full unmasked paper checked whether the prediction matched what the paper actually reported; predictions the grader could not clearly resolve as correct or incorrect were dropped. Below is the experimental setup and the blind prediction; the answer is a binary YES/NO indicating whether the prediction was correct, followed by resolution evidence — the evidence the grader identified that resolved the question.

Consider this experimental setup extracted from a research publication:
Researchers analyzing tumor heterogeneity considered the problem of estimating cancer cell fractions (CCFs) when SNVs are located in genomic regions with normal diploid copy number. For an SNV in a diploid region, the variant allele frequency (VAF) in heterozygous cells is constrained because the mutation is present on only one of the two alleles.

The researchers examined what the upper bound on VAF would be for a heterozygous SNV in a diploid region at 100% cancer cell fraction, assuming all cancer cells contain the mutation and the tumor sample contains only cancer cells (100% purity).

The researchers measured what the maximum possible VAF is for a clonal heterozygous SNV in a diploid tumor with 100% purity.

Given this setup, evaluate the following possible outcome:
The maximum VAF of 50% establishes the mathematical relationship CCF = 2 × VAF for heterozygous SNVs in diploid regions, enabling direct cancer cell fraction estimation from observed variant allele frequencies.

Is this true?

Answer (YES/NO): YES